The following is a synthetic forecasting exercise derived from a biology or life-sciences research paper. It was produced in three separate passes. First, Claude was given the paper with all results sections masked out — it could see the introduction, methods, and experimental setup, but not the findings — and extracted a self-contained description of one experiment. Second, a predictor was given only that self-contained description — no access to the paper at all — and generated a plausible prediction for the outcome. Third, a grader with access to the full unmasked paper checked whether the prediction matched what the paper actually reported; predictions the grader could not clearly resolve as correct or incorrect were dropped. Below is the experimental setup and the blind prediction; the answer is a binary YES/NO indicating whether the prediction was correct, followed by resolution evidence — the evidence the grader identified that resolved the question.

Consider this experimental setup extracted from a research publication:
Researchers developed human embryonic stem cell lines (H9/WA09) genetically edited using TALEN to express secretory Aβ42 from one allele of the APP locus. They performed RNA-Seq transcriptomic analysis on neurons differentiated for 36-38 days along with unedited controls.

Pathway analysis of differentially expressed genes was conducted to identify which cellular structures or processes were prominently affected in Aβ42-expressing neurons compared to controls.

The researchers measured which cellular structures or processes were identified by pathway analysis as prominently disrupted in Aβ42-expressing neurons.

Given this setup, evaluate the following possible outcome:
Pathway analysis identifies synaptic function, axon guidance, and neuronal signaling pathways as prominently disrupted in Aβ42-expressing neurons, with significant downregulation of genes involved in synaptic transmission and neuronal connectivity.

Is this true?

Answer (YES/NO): NO